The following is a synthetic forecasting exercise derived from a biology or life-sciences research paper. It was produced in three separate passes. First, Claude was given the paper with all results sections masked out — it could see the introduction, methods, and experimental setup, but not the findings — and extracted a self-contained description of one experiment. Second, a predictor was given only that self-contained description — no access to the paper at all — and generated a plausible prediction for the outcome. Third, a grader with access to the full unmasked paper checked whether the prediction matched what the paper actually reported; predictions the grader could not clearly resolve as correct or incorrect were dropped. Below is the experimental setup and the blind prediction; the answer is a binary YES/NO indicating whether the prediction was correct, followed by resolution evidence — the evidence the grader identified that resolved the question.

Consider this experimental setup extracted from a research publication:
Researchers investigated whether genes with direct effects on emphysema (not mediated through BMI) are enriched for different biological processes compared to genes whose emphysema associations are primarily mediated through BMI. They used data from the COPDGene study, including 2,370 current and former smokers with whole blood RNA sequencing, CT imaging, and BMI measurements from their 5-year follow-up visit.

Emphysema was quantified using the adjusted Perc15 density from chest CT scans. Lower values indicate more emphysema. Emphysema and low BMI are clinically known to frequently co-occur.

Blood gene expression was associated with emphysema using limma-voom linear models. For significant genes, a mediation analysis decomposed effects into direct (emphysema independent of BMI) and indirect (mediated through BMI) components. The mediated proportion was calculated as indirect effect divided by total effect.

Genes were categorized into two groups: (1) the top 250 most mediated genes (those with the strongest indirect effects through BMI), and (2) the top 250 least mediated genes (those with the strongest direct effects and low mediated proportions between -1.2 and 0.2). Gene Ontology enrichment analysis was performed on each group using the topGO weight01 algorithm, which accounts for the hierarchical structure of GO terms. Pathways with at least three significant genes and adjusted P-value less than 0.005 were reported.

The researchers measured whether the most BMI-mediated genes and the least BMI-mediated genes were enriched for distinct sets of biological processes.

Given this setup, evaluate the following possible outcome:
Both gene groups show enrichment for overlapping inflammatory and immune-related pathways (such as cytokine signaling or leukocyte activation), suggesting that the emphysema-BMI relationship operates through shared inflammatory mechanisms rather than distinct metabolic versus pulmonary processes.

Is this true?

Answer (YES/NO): NO